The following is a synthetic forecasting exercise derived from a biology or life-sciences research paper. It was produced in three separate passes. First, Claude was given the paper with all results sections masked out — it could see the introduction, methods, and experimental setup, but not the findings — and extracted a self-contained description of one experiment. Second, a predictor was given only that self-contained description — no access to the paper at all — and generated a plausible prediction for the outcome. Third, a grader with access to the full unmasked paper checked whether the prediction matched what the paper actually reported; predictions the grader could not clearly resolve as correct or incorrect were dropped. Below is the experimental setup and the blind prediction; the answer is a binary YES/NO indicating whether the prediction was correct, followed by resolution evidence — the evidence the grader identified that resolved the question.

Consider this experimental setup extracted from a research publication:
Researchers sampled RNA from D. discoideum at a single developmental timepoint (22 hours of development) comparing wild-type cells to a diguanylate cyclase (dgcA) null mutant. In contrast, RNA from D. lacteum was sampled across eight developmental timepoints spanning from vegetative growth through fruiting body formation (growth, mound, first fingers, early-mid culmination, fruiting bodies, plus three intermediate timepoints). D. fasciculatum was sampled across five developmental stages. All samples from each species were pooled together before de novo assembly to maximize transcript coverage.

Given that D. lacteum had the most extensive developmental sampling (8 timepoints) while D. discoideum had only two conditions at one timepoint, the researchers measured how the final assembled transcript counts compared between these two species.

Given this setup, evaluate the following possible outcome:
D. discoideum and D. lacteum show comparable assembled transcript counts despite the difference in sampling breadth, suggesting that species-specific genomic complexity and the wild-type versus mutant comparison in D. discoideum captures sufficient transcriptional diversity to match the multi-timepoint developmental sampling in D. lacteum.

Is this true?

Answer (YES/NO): YES